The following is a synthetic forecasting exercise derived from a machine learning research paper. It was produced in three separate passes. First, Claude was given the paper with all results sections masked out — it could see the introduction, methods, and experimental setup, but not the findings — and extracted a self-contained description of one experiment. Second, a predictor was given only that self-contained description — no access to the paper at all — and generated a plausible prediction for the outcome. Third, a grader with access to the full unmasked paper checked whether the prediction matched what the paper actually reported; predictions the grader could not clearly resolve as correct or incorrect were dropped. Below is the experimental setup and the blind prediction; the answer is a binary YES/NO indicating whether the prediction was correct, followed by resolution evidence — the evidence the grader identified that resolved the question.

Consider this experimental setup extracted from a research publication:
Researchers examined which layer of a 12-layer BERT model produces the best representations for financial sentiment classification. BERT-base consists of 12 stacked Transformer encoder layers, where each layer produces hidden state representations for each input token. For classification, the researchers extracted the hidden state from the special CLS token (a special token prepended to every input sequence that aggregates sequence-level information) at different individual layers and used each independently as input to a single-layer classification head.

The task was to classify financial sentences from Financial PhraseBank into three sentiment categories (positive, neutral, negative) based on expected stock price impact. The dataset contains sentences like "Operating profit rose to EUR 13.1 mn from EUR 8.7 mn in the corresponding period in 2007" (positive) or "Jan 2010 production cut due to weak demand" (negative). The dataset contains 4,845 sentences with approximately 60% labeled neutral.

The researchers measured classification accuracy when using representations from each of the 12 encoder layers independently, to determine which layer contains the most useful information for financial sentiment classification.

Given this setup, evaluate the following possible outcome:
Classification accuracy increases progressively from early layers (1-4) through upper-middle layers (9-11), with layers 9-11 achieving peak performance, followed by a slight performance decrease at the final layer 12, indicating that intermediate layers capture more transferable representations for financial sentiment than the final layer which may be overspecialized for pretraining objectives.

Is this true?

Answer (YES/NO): NO